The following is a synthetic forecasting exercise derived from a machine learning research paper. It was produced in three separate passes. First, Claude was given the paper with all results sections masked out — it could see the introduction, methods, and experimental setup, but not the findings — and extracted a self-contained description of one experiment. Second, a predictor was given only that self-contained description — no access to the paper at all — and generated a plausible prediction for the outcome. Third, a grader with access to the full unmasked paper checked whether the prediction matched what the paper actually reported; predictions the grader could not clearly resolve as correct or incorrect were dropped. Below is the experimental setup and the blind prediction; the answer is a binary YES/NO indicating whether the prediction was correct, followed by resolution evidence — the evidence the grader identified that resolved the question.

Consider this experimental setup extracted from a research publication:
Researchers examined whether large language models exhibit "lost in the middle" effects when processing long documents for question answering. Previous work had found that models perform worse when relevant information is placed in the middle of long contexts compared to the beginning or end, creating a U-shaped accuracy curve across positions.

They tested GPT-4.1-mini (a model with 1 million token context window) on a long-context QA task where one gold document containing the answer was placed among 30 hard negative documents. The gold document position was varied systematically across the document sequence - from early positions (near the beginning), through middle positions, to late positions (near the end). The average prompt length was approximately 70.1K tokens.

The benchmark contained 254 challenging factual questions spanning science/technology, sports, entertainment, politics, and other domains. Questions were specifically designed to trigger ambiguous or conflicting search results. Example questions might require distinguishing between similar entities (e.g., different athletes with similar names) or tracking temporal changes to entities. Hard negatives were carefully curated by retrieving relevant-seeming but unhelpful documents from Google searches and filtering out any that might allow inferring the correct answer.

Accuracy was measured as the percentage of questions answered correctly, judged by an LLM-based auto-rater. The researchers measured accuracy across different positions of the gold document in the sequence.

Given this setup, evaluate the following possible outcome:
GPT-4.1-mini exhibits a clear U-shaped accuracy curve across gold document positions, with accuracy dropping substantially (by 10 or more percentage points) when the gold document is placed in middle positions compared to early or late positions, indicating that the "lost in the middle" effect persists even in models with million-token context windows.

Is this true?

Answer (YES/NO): NO